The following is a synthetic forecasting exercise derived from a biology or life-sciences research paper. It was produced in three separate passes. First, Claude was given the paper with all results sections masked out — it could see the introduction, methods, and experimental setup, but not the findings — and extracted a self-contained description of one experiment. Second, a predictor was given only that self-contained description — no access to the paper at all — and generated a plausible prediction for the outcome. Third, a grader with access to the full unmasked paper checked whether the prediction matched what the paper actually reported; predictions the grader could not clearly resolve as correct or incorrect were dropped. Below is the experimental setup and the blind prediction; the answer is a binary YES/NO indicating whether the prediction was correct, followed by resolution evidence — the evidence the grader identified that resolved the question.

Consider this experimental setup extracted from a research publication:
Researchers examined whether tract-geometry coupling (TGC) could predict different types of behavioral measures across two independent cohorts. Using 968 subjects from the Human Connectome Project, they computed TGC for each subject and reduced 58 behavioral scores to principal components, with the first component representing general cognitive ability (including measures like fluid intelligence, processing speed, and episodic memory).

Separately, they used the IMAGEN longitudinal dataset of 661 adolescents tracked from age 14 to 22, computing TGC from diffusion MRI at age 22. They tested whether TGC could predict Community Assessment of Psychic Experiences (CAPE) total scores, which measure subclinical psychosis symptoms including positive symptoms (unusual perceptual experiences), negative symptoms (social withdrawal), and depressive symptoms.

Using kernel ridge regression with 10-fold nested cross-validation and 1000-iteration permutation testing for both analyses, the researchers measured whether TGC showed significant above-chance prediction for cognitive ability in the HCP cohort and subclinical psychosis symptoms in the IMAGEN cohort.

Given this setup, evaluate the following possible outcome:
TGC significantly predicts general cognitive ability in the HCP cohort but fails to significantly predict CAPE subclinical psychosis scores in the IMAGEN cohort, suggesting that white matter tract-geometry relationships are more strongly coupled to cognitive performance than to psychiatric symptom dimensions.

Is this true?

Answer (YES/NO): NO